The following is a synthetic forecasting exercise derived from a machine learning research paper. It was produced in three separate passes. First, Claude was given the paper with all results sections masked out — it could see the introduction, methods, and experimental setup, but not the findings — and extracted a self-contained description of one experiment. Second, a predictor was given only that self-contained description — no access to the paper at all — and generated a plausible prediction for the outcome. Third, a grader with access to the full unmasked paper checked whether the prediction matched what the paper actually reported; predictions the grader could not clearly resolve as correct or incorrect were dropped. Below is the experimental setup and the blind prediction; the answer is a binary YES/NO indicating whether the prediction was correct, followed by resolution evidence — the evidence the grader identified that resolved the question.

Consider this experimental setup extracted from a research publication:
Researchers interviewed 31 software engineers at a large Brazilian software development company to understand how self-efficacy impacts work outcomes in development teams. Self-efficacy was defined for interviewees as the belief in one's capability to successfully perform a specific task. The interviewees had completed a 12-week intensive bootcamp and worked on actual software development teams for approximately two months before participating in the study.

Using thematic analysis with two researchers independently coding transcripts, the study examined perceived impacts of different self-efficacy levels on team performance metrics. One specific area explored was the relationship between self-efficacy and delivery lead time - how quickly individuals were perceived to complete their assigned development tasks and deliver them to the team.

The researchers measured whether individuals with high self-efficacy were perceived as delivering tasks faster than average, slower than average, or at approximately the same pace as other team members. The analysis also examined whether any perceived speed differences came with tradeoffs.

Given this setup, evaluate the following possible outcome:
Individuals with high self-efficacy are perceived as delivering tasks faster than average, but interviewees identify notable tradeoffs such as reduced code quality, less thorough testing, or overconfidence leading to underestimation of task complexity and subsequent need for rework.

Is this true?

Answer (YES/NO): YES